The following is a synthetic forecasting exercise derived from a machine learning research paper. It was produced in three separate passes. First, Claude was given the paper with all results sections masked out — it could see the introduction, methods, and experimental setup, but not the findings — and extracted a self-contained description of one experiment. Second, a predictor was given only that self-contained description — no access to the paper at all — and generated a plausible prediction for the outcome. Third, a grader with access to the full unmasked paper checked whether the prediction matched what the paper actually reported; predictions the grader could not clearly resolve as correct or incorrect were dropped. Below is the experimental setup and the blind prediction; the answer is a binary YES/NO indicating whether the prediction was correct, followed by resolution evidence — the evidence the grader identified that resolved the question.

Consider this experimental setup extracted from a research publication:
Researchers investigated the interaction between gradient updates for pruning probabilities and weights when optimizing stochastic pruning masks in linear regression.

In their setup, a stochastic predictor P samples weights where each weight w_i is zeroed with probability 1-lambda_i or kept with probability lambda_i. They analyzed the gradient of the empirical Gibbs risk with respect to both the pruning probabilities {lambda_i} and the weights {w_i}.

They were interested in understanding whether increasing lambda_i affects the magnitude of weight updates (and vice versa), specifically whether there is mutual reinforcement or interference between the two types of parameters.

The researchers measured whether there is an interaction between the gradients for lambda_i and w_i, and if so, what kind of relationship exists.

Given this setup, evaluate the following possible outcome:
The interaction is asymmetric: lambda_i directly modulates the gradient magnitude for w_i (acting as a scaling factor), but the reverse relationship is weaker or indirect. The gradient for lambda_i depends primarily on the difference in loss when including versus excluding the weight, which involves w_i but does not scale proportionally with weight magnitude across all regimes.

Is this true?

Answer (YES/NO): NO